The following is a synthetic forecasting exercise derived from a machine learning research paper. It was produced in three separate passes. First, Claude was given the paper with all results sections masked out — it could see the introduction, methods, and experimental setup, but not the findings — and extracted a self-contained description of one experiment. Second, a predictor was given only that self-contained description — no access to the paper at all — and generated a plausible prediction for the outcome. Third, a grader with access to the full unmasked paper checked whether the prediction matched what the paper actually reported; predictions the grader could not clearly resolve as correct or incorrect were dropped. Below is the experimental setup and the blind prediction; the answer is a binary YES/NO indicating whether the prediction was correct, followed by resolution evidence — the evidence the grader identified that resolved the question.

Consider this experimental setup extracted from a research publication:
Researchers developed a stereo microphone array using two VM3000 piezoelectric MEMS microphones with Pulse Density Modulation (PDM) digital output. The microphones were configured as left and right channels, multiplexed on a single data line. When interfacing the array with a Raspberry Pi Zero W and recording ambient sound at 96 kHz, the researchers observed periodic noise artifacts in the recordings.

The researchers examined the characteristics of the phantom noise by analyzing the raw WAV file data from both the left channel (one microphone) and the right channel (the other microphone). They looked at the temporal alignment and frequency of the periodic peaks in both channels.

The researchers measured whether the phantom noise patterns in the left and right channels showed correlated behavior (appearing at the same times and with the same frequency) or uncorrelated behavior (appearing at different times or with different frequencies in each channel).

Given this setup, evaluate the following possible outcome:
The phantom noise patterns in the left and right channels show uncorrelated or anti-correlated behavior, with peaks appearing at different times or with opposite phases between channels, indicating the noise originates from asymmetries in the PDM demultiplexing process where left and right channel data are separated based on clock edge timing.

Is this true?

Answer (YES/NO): NO